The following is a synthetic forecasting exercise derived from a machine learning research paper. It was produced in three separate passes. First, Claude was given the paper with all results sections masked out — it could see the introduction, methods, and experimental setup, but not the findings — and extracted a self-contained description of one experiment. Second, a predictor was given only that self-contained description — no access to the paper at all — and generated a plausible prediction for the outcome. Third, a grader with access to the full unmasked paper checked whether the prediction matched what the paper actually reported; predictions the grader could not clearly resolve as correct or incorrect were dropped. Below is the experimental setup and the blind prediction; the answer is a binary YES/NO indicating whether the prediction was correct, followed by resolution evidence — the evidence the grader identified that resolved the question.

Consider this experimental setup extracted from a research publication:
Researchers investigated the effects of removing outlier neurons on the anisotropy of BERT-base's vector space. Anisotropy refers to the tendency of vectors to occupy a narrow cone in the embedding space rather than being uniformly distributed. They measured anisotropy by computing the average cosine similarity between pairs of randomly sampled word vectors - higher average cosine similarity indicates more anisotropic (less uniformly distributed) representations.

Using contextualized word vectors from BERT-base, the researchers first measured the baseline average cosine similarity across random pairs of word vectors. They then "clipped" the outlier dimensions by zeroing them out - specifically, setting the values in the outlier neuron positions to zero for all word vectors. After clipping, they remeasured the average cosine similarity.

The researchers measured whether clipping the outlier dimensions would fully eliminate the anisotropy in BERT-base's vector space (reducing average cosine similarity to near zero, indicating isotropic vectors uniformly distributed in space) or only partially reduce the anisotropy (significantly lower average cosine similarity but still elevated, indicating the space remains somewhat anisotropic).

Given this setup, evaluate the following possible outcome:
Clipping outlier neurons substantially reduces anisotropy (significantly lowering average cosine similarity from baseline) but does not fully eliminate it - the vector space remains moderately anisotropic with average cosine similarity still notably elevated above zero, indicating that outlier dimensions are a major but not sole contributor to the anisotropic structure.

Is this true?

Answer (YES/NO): NO